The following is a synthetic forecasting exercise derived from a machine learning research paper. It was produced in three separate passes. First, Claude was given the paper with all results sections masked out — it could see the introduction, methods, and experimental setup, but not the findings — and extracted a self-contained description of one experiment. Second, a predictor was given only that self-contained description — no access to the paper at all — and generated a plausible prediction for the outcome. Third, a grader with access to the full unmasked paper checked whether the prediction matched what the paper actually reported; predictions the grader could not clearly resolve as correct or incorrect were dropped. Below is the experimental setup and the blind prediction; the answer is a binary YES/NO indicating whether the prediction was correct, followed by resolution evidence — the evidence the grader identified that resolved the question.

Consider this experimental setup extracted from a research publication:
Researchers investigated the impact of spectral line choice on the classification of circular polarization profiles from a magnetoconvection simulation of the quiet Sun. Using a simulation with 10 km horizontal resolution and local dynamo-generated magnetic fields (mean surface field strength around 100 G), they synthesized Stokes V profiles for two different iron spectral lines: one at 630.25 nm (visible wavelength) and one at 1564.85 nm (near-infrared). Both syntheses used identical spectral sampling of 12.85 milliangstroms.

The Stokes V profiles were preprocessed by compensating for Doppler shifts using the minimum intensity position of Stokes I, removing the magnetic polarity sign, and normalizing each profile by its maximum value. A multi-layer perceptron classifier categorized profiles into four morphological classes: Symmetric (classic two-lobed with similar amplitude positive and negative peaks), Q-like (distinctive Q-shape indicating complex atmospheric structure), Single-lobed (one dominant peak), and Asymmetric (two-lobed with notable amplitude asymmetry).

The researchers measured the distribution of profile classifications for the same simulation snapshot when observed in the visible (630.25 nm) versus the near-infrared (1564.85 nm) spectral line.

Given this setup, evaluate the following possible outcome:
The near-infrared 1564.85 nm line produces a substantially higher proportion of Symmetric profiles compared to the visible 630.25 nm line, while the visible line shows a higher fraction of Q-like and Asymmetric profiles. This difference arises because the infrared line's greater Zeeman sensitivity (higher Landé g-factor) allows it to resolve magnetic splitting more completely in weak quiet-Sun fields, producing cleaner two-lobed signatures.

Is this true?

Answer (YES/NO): NO